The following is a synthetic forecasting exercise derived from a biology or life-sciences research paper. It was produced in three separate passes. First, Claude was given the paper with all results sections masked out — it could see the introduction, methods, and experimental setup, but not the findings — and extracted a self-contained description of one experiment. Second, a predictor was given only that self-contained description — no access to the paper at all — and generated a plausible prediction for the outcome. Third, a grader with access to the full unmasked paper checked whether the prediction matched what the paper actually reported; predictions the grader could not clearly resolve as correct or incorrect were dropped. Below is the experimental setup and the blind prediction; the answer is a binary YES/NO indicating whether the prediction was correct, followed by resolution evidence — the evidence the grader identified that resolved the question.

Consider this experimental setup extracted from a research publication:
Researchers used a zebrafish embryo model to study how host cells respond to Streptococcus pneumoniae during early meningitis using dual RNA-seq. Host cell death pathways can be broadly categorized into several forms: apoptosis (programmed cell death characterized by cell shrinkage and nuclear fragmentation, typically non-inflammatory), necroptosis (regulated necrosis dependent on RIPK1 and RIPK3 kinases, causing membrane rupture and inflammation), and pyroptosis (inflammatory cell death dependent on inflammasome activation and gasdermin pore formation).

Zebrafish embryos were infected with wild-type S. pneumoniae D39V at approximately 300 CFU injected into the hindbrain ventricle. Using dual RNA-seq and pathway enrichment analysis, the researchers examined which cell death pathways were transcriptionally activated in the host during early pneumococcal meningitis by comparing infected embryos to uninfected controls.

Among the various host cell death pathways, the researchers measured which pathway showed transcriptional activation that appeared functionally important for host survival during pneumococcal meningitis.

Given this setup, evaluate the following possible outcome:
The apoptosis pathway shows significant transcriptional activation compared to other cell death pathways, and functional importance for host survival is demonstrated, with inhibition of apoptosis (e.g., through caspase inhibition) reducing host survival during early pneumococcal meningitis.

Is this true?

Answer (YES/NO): NO